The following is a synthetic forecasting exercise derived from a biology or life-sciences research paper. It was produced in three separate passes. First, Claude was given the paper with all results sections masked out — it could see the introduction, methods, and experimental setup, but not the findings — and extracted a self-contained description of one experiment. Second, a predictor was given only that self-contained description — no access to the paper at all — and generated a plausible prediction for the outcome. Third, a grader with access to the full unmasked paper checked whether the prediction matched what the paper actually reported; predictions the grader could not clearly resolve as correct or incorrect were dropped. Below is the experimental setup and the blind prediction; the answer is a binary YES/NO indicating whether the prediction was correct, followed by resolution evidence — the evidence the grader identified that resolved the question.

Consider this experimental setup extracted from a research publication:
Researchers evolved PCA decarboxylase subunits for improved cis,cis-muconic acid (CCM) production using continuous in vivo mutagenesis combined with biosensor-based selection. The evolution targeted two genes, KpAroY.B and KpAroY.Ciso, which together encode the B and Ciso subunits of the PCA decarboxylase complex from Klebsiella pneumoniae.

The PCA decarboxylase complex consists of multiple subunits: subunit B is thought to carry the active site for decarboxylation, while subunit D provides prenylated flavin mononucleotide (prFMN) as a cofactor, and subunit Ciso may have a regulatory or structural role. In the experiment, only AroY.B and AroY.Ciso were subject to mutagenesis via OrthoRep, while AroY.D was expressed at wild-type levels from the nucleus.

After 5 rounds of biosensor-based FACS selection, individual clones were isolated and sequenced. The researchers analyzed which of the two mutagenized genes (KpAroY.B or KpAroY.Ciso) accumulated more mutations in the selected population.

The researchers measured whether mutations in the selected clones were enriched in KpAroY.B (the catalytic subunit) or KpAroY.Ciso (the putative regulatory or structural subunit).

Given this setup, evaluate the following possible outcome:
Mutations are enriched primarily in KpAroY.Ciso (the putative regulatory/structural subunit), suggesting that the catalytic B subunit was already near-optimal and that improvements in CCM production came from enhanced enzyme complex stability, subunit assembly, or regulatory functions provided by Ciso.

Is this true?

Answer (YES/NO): YES